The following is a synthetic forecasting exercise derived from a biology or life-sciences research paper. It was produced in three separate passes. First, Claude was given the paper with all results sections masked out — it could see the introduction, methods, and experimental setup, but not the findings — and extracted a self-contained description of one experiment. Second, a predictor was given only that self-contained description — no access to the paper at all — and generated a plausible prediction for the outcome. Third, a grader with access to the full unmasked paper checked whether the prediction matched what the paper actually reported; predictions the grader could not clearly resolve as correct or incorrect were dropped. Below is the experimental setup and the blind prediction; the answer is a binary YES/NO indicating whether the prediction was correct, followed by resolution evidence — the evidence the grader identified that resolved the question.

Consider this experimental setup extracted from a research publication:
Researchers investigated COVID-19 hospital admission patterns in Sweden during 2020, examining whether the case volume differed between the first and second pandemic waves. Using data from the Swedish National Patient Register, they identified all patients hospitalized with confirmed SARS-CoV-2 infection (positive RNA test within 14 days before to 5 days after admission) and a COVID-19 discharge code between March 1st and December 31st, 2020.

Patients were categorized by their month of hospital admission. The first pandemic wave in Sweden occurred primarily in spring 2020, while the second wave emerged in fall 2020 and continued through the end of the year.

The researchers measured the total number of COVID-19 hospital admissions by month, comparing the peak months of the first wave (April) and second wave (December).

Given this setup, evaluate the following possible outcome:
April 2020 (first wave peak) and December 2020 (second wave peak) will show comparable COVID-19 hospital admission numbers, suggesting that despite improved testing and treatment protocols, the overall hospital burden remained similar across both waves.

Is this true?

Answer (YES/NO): NO